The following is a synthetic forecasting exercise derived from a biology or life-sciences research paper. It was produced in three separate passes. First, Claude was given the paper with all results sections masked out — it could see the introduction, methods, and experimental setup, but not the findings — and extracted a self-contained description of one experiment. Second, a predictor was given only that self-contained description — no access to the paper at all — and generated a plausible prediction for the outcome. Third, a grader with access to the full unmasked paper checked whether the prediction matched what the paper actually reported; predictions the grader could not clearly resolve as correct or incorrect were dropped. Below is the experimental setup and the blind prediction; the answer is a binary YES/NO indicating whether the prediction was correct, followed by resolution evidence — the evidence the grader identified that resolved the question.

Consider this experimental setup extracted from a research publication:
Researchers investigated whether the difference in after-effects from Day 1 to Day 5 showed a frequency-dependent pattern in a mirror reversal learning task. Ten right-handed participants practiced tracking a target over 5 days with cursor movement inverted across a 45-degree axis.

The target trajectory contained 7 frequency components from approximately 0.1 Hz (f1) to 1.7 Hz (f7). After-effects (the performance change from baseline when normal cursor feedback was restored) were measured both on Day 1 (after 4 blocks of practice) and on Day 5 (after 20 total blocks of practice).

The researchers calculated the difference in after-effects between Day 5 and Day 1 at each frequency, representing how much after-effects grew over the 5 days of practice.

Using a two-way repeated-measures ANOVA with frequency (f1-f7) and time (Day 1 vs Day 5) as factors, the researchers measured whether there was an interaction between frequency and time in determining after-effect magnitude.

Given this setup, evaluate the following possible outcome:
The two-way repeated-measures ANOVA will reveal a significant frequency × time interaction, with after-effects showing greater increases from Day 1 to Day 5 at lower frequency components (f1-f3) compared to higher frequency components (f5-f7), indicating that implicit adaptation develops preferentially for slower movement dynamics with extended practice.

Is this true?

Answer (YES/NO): NO